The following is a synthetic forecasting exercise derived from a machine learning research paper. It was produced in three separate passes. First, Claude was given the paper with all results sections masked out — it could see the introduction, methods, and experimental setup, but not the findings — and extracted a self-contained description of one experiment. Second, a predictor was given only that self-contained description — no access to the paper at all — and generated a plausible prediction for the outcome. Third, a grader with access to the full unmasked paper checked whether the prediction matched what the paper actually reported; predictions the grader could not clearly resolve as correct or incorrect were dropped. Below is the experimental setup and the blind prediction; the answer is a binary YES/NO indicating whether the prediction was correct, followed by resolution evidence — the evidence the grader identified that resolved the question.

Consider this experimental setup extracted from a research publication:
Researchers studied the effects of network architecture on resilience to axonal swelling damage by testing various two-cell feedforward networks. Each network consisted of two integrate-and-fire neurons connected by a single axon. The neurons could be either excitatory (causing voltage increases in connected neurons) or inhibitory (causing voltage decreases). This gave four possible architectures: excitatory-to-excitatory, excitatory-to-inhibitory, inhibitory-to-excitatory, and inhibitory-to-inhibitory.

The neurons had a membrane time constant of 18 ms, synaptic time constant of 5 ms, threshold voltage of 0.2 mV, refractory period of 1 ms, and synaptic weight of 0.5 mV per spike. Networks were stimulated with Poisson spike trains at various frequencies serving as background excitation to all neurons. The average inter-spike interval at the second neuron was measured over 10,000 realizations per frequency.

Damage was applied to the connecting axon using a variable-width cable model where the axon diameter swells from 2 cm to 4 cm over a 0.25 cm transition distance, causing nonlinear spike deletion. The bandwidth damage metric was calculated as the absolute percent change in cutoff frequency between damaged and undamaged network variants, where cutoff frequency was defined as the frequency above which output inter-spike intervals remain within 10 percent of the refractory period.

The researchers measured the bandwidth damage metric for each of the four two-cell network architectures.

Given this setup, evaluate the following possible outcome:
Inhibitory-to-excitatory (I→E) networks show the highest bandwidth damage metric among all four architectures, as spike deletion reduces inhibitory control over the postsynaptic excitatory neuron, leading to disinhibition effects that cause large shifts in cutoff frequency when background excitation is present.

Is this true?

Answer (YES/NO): NO